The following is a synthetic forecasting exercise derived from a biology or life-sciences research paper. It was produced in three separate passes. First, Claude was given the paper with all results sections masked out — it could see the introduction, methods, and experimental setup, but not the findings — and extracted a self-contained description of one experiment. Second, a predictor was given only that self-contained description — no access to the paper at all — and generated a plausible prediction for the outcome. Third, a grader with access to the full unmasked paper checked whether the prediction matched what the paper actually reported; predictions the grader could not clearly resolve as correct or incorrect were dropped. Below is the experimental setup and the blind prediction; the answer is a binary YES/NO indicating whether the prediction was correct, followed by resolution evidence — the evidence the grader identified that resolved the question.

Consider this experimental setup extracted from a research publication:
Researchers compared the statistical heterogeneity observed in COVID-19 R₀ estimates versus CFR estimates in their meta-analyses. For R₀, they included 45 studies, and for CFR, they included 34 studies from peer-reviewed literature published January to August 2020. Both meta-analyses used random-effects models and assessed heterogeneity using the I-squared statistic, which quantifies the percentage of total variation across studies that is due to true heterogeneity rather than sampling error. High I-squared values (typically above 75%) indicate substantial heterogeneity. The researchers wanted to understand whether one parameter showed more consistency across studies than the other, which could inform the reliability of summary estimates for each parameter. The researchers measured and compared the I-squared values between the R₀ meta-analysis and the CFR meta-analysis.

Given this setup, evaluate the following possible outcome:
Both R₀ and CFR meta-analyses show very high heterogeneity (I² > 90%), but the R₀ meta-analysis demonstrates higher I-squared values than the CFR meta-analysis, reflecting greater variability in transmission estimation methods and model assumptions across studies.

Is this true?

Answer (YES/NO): YES